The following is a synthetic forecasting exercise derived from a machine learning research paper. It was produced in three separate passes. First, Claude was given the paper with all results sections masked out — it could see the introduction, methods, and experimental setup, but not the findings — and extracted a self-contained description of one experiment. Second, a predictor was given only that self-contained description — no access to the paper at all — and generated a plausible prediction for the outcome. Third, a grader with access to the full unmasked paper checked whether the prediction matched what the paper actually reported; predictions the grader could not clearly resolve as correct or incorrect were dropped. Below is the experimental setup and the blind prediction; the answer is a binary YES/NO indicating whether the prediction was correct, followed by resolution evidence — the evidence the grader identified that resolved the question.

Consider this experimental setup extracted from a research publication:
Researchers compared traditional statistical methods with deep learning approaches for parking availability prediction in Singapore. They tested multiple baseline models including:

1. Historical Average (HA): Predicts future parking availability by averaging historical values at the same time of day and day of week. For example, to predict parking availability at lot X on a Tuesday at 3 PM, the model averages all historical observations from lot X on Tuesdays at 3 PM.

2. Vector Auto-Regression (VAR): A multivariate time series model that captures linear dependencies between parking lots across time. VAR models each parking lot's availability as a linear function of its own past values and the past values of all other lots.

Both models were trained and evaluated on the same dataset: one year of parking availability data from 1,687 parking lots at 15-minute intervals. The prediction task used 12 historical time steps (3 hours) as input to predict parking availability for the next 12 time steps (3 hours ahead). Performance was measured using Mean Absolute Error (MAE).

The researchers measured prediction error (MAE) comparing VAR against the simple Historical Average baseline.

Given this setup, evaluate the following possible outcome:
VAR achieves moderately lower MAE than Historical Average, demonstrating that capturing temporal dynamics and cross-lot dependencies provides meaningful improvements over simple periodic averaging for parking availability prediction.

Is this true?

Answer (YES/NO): NO